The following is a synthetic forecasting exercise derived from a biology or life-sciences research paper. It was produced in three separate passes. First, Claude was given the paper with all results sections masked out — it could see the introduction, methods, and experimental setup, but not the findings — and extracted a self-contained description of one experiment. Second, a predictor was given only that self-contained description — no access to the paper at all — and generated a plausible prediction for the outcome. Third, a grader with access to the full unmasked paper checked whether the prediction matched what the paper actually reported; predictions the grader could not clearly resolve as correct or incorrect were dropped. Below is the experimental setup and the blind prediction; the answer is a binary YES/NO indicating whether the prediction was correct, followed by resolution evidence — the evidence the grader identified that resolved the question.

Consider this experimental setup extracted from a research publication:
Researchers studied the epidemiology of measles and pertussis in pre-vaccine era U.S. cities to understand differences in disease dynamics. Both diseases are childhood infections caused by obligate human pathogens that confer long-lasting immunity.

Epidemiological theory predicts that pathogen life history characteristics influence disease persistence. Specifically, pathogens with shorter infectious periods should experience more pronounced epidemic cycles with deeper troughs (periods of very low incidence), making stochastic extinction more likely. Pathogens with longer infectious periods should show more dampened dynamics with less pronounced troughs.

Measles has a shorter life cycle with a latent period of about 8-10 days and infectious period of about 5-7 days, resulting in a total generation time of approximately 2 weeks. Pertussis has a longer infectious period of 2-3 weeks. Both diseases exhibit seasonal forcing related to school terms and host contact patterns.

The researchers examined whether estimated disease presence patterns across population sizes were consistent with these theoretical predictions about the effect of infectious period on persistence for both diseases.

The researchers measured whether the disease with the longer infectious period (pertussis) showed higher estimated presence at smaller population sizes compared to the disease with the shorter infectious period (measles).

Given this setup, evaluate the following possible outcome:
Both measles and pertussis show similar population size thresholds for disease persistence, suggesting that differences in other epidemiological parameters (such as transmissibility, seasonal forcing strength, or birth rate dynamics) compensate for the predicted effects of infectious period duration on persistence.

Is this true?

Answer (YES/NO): NO